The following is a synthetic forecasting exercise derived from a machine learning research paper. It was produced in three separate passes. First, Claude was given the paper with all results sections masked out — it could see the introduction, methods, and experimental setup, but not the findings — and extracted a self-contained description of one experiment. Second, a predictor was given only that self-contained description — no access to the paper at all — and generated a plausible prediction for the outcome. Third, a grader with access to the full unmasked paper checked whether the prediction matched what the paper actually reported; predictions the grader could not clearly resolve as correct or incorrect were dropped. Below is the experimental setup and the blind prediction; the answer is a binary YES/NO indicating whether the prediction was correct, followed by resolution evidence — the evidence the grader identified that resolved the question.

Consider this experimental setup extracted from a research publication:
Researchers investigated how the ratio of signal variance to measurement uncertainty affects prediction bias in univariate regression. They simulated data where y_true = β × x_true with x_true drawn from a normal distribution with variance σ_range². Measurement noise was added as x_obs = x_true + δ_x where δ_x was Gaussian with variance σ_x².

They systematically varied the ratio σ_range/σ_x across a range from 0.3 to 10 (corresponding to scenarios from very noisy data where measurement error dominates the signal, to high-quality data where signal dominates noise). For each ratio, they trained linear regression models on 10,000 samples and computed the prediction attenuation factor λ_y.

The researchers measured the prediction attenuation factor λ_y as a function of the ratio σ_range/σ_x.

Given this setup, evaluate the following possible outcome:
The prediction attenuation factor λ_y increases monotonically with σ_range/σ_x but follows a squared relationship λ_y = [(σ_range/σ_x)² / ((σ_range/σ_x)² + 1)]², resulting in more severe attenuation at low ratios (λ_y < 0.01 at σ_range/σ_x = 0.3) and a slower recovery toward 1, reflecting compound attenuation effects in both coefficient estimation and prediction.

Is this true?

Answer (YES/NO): NO